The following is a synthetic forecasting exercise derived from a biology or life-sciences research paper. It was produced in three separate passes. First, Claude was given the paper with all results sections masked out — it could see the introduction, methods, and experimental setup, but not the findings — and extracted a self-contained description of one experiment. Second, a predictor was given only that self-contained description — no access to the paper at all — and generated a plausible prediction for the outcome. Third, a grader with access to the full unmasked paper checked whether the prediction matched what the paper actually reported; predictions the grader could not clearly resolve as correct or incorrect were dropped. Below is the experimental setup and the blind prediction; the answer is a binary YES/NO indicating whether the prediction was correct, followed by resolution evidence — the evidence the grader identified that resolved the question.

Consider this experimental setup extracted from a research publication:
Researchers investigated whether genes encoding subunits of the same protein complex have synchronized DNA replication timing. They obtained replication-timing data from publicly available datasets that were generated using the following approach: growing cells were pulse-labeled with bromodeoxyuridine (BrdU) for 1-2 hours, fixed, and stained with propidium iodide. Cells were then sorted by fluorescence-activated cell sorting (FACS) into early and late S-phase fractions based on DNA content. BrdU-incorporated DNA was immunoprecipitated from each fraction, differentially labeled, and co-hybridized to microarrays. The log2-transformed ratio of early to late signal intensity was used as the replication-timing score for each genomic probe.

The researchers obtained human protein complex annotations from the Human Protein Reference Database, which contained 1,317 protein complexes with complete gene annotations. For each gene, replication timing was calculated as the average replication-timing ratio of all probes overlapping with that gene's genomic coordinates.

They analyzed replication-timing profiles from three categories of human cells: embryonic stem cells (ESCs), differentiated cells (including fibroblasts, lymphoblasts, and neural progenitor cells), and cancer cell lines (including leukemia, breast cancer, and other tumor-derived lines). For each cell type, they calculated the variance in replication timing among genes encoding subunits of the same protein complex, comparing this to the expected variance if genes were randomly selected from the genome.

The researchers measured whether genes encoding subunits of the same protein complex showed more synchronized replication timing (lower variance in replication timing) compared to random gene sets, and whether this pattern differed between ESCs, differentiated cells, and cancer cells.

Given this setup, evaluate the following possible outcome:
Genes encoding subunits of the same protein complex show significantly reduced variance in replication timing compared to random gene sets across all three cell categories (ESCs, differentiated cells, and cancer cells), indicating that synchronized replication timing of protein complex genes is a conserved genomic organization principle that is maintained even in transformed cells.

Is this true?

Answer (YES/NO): NO